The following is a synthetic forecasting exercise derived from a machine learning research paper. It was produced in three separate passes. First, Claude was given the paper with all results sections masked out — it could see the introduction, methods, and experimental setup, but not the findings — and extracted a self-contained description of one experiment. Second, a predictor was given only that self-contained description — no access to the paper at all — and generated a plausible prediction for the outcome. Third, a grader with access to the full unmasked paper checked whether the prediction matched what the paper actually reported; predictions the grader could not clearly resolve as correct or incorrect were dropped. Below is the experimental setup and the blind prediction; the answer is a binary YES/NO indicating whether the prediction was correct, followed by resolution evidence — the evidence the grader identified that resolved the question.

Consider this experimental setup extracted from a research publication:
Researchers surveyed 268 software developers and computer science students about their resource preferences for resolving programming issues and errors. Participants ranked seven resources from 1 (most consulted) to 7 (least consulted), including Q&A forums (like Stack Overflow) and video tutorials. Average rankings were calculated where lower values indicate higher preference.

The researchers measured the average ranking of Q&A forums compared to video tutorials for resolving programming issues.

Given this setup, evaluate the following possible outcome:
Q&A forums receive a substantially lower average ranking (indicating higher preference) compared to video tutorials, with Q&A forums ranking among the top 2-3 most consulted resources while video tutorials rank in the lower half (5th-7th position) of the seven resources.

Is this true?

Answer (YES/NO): NO